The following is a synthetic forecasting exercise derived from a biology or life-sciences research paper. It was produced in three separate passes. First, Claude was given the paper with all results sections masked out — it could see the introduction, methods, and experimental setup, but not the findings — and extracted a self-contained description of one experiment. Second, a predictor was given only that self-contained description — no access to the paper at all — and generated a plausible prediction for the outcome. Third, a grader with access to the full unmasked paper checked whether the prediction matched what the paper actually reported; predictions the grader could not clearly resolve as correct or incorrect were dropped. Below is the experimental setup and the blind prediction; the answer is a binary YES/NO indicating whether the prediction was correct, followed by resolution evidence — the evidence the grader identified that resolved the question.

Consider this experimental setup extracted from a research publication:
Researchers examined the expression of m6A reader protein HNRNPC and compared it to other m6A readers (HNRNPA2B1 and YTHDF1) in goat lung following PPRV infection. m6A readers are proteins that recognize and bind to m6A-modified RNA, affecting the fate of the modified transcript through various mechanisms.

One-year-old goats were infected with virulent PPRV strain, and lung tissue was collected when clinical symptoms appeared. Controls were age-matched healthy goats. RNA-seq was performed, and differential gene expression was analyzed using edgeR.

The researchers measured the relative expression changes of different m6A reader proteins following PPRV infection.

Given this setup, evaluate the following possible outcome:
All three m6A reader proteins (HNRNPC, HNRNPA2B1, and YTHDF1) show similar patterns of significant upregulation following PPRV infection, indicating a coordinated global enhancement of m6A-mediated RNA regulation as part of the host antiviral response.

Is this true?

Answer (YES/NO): NO